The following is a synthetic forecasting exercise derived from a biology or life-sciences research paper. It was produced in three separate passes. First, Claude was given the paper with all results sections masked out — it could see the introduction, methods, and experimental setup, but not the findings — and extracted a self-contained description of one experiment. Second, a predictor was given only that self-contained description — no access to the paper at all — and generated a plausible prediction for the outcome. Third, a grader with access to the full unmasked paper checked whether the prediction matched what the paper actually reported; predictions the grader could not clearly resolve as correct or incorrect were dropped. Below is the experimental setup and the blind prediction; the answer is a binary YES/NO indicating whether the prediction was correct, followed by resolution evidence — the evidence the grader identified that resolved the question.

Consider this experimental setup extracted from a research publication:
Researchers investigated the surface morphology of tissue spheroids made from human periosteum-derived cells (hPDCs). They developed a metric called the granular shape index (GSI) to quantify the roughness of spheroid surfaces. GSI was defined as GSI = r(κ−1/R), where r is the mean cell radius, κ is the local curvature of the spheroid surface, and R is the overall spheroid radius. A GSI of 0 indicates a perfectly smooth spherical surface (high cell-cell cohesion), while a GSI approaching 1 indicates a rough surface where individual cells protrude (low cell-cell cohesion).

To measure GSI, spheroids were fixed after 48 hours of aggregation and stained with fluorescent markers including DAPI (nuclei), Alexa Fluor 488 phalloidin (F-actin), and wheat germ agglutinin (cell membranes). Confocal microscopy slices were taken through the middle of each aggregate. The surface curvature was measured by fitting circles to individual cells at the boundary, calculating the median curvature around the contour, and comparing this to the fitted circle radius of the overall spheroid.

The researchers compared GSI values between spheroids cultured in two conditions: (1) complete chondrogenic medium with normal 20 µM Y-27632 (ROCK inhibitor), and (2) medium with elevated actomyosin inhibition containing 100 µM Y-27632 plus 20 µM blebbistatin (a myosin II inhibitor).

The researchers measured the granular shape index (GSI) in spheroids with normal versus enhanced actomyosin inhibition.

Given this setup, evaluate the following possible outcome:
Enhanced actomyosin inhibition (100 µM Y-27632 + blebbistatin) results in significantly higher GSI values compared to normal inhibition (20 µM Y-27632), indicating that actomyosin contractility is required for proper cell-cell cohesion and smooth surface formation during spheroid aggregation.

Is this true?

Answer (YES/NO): YES